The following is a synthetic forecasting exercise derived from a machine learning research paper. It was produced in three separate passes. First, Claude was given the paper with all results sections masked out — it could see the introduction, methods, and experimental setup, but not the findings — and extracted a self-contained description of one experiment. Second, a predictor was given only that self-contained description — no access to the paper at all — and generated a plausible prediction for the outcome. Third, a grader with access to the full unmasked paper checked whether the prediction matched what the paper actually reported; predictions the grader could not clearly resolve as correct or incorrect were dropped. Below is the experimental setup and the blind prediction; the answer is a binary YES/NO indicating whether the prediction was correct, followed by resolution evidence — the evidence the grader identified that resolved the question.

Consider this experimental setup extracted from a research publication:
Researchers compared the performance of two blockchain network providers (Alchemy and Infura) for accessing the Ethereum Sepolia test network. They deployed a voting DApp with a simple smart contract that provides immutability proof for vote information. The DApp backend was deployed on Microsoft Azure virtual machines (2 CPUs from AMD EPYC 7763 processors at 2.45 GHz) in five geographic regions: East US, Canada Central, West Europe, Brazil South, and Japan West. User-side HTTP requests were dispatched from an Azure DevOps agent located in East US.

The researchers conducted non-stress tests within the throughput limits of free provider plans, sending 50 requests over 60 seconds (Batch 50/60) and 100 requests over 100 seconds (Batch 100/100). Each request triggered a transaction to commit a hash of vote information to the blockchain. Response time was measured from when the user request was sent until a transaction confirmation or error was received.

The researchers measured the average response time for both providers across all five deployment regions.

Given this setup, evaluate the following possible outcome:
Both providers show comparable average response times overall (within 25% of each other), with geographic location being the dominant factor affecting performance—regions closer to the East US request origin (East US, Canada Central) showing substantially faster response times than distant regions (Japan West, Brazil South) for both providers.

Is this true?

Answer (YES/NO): NO